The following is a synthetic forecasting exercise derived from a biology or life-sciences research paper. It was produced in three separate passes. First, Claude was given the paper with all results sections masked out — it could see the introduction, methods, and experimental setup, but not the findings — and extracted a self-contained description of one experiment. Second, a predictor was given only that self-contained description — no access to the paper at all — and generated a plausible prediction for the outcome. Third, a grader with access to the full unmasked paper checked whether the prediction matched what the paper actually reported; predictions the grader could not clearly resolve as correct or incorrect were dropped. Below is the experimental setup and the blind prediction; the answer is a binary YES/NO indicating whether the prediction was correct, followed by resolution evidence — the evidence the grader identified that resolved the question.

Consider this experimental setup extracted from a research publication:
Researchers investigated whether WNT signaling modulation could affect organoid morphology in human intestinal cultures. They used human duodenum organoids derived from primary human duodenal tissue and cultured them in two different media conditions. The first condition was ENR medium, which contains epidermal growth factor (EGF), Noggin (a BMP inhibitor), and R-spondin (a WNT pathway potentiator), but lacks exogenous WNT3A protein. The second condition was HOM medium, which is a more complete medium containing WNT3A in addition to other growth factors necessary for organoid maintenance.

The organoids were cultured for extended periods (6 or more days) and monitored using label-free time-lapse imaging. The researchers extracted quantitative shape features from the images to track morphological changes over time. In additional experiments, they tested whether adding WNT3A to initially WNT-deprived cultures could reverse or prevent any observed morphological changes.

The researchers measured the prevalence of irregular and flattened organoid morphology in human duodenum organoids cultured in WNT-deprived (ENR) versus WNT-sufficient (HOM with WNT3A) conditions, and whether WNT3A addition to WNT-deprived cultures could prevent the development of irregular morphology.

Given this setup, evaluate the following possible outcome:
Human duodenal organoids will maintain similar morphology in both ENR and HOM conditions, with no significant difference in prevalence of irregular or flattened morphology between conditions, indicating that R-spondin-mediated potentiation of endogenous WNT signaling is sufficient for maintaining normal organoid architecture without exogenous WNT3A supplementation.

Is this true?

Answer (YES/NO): NO